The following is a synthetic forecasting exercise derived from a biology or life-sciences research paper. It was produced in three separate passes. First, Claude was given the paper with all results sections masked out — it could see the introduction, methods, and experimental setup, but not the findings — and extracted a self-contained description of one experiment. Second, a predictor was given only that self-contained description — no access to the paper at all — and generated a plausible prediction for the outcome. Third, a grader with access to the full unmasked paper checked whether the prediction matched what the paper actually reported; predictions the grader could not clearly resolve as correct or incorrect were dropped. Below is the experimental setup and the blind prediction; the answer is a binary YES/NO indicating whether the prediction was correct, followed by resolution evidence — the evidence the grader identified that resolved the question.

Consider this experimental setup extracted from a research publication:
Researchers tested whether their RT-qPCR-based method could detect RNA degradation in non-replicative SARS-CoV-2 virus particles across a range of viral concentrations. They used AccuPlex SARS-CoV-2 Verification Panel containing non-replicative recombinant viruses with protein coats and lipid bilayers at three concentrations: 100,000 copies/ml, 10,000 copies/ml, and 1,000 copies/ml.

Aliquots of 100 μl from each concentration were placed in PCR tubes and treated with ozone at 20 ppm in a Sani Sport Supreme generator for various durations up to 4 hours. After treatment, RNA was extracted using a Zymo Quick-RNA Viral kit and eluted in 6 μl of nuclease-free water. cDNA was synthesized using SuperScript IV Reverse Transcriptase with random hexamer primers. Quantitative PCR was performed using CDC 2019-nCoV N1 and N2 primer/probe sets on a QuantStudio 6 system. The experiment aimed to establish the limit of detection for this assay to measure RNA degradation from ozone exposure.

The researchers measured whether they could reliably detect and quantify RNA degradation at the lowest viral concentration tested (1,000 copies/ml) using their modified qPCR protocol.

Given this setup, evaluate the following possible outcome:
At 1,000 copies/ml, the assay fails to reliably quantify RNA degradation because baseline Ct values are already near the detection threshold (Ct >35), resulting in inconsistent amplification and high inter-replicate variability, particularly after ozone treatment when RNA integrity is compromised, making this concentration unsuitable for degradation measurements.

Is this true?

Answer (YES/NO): NO